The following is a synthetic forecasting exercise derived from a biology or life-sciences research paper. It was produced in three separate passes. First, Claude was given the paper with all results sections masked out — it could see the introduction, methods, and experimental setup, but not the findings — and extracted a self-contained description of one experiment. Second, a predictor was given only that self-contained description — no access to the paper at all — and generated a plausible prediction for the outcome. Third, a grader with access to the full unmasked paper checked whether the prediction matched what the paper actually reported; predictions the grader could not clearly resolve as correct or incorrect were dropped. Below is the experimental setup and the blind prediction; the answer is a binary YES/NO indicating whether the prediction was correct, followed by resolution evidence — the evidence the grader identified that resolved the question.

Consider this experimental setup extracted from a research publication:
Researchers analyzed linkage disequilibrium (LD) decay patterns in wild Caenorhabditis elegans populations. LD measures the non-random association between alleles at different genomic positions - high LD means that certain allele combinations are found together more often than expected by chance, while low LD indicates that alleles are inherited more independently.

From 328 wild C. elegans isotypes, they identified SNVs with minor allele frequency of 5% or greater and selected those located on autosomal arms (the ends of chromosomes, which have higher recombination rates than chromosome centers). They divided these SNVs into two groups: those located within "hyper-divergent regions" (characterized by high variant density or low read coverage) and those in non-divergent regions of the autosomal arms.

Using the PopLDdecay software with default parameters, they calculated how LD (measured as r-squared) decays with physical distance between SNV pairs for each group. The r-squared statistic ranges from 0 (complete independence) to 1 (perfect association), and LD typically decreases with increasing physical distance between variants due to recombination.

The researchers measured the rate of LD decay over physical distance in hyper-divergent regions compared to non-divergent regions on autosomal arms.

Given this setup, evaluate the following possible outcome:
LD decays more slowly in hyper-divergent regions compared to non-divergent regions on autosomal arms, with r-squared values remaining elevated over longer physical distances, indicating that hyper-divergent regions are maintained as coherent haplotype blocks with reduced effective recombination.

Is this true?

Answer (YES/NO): YES